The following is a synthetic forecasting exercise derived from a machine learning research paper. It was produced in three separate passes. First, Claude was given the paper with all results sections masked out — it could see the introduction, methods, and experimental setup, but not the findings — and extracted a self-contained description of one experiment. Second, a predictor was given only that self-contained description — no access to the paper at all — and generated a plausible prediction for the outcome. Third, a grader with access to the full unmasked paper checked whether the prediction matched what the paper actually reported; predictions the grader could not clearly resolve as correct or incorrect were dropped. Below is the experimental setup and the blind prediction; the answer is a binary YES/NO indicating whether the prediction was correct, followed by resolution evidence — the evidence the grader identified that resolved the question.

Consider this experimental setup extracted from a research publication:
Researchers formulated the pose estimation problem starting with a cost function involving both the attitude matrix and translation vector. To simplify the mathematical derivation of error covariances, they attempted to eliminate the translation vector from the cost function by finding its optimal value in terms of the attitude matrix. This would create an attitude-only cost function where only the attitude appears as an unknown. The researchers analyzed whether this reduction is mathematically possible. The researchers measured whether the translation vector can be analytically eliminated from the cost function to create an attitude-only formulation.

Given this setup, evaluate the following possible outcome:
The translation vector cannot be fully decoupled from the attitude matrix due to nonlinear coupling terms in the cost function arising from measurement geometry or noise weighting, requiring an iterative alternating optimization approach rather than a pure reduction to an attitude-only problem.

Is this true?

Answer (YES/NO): NO